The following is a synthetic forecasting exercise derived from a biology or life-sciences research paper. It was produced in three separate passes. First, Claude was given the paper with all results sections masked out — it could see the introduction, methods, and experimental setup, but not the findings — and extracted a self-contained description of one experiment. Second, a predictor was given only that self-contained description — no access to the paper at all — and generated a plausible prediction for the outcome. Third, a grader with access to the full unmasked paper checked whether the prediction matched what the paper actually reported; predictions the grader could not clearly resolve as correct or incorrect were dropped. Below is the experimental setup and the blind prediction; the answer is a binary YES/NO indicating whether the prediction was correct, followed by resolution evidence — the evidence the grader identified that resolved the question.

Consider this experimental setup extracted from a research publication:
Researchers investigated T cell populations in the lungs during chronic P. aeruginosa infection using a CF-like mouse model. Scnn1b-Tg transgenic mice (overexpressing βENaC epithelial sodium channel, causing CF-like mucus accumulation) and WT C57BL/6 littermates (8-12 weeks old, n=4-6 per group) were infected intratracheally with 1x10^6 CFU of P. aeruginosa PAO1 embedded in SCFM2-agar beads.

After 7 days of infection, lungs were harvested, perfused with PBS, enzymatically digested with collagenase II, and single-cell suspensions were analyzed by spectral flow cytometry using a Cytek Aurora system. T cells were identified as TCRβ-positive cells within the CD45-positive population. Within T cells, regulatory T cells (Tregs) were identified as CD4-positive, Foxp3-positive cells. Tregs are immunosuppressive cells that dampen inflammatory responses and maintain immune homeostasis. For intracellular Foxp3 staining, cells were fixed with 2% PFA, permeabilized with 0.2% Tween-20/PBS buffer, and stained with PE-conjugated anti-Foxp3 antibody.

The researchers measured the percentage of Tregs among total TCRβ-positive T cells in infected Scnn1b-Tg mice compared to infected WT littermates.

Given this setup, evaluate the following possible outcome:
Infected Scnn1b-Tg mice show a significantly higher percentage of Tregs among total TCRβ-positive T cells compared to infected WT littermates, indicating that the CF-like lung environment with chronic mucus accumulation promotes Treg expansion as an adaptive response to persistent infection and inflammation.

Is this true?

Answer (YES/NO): NO